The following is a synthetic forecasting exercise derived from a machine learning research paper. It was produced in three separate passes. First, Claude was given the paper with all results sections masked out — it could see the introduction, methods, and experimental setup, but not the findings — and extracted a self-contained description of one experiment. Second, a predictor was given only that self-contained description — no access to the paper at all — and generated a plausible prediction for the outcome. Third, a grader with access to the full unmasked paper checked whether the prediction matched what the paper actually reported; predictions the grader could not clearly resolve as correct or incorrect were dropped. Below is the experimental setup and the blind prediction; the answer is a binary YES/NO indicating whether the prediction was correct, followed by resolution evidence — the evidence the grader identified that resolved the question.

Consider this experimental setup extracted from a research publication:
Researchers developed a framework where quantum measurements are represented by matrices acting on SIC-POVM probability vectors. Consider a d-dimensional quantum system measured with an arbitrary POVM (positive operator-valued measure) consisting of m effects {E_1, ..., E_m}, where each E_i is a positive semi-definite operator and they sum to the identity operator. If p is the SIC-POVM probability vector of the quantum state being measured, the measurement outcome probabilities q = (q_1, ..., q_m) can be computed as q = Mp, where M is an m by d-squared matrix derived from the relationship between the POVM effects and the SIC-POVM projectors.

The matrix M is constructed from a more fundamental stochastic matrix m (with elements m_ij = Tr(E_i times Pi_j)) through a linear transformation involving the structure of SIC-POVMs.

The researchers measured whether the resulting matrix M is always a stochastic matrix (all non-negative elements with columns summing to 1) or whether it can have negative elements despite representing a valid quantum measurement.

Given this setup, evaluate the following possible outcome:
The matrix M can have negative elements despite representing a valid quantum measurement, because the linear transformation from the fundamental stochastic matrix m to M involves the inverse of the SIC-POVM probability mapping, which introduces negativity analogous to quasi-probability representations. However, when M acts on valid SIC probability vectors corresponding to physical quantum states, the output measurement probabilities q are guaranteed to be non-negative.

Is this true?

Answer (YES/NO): NO